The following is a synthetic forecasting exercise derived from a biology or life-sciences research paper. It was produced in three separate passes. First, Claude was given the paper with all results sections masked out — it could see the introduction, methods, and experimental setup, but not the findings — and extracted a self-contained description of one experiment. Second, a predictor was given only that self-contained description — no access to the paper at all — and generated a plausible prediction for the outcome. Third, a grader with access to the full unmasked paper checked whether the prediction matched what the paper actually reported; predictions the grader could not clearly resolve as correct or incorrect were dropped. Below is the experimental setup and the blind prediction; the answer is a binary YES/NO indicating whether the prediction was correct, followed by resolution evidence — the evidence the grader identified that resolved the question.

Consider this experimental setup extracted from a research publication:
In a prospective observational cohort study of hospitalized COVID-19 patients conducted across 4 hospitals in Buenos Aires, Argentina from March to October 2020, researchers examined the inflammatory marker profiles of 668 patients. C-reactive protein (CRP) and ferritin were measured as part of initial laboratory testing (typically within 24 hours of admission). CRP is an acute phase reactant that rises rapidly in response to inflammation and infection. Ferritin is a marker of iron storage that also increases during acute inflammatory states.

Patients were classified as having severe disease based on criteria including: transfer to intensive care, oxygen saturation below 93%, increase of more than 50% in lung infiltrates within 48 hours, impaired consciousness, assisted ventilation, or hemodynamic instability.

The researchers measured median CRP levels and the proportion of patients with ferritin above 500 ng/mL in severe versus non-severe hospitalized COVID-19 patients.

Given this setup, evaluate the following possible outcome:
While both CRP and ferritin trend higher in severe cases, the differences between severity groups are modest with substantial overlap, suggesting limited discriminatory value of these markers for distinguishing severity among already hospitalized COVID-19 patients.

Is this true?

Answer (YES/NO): NO